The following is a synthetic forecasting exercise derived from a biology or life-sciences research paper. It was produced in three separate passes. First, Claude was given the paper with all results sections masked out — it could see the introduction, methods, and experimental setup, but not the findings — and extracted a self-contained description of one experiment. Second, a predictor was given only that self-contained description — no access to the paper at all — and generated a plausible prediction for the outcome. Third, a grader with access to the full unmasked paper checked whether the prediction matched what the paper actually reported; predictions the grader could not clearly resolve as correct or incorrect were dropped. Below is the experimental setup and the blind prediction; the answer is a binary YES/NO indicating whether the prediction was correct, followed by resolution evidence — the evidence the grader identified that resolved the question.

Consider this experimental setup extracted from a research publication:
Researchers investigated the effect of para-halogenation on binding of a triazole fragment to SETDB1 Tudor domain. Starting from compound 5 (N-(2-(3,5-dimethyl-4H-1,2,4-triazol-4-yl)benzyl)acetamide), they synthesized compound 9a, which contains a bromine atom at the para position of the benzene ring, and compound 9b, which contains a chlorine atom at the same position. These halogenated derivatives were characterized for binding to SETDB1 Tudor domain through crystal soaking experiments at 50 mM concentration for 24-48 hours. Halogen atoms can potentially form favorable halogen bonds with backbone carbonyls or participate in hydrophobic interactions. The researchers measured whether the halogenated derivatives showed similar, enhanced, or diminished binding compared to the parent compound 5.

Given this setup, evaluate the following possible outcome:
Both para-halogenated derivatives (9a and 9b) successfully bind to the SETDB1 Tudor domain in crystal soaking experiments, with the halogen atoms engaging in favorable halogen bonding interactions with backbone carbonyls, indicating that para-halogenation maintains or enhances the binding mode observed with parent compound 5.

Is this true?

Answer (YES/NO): NO